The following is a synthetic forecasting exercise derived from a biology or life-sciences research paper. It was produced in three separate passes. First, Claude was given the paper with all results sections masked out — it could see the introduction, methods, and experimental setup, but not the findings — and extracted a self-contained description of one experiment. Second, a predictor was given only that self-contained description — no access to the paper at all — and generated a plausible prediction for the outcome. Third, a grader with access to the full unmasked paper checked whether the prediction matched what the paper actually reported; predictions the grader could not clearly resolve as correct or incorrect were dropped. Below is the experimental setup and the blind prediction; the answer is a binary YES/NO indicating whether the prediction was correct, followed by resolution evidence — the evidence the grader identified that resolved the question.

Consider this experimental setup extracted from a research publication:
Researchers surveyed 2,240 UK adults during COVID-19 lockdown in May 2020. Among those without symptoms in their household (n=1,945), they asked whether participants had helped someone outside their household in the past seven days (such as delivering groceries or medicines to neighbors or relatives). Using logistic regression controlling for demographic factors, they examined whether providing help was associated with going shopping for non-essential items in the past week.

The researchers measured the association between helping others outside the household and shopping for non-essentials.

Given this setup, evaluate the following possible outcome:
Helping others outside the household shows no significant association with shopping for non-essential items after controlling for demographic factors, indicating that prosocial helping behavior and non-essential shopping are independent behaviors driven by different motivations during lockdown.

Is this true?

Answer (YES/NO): NO